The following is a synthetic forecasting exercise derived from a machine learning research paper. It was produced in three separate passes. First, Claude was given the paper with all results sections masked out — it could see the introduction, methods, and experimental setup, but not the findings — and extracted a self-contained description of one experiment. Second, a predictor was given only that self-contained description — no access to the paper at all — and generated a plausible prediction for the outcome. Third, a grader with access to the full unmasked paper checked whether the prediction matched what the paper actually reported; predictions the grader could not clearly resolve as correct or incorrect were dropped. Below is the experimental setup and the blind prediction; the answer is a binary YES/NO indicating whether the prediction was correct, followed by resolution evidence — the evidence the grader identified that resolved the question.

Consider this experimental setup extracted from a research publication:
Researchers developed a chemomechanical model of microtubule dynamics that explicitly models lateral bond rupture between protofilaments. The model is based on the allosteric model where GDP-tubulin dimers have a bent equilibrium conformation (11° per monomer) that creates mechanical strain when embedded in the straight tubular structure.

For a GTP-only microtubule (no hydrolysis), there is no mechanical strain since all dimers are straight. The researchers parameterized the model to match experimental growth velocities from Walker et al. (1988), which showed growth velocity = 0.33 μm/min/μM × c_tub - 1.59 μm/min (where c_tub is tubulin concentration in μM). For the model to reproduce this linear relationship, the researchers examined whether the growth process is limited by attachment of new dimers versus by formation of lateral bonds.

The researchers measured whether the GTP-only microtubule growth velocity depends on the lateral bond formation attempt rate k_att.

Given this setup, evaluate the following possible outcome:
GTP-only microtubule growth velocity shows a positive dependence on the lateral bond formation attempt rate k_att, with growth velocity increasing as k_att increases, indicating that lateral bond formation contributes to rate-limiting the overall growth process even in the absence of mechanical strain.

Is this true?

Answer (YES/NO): YES